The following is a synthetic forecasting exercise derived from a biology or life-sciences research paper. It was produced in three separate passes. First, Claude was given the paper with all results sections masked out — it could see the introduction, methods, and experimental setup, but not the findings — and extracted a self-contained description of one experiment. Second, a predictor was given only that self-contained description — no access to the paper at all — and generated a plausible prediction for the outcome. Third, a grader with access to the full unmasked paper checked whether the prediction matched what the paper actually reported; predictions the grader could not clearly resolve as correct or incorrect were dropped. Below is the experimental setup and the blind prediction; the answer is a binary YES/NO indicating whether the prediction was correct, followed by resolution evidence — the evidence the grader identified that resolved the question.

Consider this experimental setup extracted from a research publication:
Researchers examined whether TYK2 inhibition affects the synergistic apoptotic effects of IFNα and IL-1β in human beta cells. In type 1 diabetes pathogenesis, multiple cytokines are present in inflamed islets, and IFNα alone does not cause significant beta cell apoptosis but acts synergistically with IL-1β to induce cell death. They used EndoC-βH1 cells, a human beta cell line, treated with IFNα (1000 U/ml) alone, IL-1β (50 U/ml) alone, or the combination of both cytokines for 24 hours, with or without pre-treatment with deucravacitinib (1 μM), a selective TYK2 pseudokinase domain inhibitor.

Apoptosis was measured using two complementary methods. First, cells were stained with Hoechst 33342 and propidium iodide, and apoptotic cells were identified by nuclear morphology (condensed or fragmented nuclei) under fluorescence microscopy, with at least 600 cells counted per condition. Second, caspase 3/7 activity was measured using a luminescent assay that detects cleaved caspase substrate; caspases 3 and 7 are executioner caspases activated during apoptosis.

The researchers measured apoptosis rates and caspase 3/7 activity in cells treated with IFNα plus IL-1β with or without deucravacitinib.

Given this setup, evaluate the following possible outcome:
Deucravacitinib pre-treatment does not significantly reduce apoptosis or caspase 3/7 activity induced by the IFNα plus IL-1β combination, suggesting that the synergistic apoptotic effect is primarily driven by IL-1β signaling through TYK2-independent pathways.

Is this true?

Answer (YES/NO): NO